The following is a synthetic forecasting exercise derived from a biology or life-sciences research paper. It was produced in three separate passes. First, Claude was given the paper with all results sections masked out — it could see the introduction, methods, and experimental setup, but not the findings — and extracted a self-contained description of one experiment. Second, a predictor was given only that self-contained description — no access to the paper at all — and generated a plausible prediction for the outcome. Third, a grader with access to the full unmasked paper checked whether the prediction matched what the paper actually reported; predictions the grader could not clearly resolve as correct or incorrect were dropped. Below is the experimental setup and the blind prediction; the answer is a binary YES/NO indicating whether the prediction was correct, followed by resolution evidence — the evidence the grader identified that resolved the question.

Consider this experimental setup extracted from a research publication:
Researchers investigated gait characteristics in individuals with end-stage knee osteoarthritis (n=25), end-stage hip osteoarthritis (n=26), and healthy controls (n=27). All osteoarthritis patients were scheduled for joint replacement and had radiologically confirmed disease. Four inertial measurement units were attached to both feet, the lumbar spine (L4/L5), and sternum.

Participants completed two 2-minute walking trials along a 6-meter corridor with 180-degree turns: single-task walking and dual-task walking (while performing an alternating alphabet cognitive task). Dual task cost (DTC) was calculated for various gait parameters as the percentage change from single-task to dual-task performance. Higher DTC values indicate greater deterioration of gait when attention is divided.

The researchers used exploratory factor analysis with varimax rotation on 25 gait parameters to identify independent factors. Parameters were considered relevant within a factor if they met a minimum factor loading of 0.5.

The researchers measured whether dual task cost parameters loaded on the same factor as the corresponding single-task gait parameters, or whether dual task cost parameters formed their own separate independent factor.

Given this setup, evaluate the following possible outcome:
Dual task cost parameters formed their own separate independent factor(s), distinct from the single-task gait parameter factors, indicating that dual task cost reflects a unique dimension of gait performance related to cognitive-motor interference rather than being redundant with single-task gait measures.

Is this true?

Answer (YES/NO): YES